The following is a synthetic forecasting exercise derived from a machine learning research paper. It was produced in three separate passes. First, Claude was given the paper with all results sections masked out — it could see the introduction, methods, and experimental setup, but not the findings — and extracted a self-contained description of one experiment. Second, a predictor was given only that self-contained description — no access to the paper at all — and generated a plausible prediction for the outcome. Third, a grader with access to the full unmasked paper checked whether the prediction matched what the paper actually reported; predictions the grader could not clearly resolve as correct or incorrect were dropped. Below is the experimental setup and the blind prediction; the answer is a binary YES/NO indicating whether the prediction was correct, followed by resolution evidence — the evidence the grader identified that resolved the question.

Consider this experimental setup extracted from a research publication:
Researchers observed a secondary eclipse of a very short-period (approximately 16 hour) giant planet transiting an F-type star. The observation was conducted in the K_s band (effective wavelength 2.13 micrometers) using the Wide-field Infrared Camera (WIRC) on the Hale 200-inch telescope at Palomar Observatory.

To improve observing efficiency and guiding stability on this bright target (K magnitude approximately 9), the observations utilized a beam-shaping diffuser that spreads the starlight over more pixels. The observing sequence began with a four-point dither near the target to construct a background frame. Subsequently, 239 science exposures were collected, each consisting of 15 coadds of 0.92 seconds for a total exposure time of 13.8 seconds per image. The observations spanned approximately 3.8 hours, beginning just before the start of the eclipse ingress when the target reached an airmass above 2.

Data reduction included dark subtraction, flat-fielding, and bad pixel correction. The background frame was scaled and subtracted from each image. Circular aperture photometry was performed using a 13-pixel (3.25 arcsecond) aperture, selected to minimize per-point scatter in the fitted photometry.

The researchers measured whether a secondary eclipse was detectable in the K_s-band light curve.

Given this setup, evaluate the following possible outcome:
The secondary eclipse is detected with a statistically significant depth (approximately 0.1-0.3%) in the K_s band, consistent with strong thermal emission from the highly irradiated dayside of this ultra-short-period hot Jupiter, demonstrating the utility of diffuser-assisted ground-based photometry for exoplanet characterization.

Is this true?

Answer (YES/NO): YES